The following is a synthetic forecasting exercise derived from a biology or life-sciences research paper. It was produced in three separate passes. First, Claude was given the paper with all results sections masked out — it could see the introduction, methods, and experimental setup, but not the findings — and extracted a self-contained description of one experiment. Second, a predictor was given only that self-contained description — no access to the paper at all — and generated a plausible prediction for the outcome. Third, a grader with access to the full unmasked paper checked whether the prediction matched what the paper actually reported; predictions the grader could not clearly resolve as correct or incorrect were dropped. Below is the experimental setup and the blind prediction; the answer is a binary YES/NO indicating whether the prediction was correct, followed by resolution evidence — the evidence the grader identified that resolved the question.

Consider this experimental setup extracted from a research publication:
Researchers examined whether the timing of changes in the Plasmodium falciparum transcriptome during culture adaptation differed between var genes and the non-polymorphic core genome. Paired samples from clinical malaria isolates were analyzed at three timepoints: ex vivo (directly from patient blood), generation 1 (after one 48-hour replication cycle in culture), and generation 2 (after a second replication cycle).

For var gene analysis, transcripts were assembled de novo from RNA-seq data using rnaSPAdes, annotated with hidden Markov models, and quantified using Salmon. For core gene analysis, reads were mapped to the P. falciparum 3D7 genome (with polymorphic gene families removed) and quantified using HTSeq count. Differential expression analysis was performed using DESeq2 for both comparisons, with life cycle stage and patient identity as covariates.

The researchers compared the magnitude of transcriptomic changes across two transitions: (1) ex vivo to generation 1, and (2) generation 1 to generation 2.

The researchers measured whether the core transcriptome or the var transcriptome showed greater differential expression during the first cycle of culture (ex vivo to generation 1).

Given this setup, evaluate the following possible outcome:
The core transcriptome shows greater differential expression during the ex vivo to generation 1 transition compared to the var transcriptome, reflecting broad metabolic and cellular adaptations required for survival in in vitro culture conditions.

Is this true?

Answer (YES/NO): YES